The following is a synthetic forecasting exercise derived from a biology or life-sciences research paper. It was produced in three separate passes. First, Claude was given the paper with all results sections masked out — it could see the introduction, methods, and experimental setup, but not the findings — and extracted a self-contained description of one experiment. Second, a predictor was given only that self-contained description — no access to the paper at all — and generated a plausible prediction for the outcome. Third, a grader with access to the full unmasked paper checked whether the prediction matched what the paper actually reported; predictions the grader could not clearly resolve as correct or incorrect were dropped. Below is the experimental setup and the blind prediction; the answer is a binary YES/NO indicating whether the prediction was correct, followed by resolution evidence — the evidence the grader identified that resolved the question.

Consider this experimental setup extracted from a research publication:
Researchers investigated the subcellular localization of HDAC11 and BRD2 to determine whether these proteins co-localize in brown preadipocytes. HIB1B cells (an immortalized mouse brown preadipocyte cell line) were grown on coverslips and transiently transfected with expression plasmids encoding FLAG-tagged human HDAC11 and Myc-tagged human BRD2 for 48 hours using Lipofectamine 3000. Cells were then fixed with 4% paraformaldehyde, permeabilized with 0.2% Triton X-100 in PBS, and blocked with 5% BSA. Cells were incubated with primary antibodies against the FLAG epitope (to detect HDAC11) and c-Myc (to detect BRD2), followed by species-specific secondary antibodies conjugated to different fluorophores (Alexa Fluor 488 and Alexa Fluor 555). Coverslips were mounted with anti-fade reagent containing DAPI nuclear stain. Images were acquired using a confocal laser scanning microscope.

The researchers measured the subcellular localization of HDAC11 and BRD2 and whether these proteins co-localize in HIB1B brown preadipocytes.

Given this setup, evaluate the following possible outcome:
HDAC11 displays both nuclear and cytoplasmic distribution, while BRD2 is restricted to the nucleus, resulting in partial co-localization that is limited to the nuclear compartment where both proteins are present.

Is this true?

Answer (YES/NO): NO